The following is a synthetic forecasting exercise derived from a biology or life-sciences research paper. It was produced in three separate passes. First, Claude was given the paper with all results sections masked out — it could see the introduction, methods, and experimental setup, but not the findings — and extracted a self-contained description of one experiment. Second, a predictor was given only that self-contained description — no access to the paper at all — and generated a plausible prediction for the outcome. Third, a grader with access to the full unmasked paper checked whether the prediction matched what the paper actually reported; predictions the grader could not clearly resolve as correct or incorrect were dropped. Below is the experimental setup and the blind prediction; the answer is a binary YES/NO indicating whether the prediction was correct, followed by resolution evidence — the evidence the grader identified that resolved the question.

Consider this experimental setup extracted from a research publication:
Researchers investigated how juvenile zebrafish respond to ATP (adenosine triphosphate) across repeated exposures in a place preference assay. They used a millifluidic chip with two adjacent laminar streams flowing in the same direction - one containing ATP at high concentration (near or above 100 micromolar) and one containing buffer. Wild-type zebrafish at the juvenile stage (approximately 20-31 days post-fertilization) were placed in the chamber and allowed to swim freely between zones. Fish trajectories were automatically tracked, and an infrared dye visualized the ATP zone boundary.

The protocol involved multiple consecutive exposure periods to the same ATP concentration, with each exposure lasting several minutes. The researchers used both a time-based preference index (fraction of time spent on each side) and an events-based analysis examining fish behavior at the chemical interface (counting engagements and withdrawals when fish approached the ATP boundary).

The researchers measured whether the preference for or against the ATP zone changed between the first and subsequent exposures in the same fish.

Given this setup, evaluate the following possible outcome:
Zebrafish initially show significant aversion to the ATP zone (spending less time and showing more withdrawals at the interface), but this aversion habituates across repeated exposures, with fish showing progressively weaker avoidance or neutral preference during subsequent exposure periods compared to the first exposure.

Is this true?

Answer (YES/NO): NO